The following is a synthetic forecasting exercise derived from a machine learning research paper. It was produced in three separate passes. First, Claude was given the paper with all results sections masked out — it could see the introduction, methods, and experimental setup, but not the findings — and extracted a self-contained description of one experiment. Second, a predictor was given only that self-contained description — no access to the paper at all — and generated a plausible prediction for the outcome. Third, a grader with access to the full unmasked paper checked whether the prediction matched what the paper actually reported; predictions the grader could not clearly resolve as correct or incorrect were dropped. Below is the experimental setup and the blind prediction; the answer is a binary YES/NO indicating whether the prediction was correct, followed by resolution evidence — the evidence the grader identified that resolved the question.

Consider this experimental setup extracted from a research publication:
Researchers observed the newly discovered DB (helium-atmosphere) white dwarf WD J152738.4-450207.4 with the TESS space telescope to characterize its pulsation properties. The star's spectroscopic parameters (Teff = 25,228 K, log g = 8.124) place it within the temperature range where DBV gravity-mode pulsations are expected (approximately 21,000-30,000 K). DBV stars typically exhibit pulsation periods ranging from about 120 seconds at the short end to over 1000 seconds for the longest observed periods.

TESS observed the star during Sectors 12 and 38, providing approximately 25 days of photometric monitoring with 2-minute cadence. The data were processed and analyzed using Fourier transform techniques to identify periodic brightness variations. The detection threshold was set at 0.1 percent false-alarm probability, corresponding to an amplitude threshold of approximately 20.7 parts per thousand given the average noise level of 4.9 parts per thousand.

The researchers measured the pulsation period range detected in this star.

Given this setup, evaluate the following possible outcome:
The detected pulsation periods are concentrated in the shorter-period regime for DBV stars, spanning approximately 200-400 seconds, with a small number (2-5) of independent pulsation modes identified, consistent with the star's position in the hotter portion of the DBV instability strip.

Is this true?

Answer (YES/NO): NO